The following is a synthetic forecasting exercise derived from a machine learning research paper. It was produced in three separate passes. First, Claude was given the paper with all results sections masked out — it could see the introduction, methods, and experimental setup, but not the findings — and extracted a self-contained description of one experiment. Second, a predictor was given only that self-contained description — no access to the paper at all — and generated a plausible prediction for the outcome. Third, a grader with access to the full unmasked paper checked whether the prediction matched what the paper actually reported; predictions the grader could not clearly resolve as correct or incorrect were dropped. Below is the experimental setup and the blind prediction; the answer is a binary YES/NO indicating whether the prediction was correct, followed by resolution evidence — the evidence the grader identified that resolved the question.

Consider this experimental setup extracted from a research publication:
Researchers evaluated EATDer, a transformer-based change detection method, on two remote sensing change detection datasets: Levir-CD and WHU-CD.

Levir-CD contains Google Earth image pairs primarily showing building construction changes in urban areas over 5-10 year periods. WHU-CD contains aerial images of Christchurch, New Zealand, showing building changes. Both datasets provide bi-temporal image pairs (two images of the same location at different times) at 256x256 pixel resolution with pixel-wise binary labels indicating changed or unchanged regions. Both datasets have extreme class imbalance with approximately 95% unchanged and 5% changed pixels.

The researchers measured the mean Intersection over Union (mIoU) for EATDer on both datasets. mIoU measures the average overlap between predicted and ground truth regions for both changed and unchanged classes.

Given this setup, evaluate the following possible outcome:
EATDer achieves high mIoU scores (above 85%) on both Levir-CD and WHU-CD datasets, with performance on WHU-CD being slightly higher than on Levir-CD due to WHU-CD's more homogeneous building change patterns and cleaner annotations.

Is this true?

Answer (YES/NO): NO